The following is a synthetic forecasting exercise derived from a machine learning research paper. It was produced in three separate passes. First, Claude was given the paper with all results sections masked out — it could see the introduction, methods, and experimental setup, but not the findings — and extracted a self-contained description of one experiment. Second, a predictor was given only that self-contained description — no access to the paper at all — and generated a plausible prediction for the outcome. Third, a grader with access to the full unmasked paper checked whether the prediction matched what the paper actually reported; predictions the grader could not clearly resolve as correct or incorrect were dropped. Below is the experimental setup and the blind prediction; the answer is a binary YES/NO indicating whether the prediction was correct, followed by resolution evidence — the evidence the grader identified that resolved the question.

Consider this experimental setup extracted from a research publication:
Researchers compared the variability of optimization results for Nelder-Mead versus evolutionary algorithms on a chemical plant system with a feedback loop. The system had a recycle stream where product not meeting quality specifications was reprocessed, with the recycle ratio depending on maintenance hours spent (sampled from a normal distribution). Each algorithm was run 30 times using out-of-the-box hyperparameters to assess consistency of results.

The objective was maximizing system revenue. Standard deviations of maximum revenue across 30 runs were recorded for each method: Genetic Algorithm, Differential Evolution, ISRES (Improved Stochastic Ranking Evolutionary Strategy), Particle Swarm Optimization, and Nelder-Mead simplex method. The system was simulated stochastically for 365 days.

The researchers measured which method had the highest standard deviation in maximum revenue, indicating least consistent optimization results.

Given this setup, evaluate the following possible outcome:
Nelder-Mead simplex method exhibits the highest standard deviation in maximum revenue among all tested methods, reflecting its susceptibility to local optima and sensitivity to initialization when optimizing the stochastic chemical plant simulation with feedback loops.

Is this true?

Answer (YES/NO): YES